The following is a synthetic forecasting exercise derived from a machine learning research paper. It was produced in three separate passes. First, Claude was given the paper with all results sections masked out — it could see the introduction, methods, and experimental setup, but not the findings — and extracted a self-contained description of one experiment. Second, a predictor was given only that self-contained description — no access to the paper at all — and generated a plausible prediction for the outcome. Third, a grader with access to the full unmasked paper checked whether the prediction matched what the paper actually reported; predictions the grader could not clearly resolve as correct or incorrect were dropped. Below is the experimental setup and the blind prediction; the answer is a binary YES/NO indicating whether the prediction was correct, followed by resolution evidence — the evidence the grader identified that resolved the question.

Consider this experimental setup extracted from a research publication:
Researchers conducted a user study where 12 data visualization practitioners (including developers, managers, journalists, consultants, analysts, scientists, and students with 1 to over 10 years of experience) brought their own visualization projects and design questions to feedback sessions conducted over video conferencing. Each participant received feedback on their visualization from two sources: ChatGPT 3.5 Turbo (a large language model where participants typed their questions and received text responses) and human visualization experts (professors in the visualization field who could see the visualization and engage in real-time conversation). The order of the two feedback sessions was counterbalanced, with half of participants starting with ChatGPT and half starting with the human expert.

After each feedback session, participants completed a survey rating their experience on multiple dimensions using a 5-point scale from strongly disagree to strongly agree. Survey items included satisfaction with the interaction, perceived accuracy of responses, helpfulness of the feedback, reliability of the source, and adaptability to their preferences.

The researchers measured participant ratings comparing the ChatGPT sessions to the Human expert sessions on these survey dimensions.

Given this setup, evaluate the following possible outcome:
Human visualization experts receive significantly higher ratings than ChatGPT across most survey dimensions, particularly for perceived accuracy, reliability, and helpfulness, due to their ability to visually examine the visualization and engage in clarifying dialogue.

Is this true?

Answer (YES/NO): YES